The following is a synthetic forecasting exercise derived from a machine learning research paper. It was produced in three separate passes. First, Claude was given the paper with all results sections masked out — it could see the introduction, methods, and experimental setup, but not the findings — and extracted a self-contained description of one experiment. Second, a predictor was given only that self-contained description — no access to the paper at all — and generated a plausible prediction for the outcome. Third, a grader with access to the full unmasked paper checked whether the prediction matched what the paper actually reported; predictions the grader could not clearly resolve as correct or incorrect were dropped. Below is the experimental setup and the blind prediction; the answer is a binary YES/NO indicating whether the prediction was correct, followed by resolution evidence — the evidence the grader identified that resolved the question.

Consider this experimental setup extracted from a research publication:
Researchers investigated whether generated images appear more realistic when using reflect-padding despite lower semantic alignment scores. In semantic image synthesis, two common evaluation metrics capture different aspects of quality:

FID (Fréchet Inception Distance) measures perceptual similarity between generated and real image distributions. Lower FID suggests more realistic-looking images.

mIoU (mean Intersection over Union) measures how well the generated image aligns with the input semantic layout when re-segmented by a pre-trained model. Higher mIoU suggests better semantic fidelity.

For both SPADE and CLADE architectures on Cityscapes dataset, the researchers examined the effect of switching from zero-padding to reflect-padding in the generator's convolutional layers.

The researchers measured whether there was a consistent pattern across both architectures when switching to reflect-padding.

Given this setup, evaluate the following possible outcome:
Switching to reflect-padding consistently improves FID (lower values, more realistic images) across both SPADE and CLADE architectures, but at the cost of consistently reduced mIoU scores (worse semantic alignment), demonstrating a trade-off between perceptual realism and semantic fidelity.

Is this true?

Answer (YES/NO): YES